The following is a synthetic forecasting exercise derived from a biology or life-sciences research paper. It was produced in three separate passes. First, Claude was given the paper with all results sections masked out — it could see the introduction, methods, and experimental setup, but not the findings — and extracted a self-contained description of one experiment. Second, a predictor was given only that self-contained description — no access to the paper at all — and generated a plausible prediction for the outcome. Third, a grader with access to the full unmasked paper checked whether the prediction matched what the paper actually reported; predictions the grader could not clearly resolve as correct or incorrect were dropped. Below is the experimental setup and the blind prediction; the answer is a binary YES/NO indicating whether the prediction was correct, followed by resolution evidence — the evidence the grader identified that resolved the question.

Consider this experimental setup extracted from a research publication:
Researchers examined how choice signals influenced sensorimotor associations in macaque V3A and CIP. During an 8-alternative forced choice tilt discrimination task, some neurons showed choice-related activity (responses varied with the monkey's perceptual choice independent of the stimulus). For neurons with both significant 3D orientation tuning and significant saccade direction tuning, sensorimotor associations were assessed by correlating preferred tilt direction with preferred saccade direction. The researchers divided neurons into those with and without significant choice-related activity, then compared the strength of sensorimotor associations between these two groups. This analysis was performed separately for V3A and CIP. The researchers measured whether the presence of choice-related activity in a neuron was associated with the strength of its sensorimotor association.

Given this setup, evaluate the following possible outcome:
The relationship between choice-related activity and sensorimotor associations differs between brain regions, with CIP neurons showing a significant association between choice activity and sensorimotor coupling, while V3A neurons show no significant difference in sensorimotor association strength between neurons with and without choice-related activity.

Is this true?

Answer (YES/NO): NO